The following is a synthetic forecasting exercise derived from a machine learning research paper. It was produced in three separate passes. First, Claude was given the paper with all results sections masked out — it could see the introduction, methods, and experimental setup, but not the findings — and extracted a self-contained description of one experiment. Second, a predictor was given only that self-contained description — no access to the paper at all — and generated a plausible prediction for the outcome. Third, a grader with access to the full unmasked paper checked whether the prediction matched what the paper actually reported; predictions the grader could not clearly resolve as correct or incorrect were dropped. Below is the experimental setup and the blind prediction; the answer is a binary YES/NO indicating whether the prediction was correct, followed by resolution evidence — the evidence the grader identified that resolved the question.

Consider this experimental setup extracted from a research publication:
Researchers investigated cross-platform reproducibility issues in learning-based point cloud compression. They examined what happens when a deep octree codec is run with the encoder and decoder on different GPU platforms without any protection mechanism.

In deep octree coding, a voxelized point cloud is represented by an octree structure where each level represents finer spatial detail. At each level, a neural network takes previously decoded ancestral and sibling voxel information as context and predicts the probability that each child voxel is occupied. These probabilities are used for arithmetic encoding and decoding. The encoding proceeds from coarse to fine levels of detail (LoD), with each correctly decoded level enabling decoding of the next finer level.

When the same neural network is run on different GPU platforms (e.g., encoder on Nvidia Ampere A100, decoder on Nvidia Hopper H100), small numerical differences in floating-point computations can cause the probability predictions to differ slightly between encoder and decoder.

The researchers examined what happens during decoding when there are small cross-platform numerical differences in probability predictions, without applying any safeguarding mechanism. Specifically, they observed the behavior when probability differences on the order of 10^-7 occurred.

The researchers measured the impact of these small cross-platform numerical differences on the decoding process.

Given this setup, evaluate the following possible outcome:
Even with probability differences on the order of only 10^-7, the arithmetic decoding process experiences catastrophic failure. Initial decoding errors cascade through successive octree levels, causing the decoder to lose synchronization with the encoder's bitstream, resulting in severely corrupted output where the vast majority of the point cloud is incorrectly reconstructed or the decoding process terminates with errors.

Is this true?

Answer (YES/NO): YES